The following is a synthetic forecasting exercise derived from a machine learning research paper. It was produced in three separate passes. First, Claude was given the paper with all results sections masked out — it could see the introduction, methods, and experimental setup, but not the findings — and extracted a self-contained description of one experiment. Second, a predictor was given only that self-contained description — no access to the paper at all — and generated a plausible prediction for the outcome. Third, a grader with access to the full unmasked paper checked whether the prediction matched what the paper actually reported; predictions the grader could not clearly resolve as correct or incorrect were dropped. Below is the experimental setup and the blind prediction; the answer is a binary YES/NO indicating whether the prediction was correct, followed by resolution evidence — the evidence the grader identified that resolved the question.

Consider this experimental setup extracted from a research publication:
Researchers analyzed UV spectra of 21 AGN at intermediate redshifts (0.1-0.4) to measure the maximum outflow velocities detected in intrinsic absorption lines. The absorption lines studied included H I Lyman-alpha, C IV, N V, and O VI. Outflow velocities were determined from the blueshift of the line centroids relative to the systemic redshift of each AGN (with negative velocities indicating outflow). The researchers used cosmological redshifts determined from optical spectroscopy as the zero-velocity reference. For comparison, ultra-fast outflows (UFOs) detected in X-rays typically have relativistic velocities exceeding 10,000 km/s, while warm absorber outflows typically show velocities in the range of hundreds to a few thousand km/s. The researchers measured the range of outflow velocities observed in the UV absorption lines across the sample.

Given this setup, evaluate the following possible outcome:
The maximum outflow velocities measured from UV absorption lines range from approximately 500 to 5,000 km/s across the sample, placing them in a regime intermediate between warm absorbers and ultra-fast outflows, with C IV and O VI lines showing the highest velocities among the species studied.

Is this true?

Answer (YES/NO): NO